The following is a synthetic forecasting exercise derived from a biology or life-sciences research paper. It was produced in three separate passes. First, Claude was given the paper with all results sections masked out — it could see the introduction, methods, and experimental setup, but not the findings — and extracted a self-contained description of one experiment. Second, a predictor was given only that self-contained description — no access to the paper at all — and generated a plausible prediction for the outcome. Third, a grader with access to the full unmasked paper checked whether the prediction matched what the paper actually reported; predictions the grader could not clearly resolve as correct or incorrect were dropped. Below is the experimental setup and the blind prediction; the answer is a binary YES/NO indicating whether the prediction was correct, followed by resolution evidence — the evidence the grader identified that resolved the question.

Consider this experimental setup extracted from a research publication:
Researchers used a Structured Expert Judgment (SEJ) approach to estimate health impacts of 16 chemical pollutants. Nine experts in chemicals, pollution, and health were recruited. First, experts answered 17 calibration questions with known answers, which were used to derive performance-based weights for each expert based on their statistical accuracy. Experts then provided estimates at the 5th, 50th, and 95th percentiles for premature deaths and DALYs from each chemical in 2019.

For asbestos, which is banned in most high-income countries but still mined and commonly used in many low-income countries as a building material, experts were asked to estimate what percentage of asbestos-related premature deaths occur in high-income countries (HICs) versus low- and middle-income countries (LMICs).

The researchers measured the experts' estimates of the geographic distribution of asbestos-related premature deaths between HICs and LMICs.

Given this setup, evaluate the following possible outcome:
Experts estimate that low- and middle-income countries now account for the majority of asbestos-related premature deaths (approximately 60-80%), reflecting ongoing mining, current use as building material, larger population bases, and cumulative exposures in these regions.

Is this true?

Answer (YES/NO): NO